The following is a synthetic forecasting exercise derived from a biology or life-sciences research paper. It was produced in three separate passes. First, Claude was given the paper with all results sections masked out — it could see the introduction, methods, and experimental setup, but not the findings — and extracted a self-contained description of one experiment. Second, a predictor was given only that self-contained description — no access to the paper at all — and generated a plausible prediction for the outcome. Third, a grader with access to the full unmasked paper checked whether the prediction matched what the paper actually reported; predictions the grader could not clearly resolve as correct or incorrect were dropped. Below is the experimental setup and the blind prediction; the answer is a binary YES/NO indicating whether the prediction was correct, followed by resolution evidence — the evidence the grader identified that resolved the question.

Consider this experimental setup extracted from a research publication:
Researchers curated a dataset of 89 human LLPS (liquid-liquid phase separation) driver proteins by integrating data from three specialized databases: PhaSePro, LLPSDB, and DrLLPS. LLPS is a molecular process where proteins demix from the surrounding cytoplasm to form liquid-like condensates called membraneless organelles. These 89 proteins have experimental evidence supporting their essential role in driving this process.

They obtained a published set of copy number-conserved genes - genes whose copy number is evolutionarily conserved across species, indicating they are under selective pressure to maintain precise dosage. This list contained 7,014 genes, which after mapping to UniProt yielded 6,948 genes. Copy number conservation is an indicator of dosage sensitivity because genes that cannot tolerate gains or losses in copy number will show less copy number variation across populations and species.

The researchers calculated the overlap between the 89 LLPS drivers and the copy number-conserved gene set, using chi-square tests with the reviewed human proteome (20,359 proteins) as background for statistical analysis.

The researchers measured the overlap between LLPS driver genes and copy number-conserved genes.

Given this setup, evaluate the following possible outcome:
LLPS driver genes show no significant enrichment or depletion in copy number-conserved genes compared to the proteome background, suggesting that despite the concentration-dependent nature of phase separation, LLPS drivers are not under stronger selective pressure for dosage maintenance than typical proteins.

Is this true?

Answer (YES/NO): YES